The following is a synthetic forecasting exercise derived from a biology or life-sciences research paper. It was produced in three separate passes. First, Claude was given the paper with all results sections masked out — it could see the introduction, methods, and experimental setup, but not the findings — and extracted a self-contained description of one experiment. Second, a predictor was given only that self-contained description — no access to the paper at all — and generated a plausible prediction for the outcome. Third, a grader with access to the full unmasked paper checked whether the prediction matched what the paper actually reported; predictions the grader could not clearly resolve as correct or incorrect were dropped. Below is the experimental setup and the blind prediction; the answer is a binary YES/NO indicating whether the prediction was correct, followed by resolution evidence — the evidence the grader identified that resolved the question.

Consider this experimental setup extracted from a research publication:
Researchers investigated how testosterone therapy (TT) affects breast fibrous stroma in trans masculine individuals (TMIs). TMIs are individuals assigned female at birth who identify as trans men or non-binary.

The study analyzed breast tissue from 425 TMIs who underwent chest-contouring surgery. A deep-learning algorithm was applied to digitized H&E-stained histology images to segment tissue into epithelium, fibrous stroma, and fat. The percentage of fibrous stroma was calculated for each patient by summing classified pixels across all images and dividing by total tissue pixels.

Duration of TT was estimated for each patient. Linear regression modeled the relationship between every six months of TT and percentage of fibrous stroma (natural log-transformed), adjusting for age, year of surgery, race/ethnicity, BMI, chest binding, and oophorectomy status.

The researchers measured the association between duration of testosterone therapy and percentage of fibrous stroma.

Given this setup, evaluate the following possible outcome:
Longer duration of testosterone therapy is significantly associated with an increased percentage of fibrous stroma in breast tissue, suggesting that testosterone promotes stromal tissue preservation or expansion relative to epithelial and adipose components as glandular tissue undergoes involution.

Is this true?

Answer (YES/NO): NO